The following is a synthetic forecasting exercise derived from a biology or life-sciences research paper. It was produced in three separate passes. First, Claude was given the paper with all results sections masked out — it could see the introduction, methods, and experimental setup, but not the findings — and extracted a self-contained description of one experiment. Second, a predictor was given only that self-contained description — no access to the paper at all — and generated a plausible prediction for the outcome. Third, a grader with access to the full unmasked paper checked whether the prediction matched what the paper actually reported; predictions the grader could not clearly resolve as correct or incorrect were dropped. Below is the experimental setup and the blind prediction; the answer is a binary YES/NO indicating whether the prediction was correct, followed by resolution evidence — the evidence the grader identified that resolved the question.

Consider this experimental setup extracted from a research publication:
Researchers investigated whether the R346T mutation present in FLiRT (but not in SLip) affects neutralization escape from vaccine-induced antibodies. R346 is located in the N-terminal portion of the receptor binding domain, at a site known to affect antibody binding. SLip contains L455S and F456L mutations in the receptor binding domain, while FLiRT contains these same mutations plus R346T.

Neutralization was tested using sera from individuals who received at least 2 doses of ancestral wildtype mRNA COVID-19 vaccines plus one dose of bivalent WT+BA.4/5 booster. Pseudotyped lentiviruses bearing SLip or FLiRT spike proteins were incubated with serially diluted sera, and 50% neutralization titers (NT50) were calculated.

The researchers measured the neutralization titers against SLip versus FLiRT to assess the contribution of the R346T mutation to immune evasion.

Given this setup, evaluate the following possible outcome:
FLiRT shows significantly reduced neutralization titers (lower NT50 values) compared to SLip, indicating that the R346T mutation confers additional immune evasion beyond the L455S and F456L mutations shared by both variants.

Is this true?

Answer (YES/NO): NO